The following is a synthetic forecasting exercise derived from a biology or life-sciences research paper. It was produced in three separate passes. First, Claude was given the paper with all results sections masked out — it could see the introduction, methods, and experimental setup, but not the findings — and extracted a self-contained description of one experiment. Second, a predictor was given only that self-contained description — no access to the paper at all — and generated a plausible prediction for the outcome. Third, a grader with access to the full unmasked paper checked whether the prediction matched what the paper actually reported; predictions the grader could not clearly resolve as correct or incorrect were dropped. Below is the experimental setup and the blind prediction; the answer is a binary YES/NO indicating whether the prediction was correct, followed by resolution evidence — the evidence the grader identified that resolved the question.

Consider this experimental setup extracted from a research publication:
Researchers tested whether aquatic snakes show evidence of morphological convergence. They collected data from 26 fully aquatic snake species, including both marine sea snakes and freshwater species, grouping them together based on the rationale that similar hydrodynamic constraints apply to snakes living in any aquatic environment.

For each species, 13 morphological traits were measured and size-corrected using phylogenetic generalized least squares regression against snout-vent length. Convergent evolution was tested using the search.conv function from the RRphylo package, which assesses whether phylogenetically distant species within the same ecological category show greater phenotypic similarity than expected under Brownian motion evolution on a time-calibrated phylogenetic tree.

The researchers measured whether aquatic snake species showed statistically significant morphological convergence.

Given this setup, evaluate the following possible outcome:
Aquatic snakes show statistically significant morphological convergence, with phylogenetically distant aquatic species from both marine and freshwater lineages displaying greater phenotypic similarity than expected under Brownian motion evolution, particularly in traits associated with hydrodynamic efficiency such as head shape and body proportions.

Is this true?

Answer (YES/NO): NO